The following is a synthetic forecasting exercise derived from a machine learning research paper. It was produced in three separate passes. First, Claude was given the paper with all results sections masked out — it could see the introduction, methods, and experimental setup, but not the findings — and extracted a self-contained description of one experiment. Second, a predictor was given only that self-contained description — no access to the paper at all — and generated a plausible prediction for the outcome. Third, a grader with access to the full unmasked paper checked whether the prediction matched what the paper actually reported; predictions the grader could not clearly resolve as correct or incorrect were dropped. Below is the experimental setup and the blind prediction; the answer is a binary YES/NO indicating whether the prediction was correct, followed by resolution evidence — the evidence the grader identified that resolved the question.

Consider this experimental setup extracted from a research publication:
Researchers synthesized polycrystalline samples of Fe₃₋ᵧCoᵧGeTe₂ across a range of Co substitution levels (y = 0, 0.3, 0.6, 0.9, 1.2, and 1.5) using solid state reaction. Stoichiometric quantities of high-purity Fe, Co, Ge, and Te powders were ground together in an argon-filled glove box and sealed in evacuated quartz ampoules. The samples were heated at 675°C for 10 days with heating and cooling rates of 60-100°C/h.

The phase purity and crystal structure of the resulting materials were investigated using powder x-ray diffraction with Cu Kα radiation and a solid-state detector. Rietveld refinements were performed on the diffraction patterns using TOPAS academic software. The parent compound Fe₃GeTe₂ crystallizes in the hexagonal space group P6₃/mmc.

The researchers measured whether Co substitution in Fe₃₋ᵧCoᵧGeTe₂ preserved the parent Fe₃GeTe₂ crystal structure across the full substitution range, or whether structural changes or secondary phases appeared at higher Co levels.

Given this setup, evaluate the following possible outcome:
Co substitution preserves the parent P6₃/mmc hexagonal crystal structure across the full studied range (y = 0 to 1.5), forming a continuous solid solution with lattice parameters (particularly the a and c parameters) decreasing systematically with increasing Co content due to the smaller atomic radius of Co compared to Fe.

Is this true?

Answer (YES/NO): YES